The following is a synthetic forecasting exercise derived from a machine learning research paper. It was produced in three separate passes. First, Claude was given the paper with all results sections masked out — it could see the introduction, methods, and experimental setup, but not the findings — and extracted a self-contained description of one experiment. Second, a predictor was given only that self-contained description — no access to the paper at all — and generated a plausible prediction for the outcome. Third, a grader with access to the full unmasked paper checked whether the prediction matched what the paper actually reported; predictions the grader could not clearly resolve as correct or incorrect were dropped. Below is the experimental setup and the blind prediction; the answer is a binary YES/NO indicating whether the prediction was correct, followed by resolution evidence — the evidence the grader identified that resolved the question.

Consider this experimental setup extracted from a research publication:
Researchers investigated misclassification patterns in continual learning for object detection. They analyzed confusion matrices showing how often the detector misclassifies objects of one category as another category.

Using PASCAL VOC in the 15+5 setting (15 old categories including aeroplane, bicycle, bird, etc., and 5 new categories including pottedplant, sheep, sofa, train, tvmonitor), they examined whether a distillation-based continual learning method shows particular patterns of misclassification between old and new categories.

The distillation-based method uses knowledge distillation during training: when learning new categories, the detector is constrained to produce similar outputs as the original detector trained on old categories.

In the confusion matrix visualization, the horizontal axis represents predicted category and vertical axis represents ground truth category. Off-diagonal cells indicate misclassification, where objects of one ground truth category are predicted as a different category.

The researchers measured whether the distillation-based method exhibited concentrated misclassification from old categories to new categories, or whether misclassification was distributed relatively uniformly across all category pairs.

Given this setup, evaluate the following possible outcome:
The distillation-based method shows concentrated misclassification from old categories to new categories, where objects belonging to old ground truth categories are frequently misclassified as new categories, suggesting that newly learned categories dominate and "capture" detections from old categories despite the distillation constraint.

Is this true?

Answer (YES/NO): YES